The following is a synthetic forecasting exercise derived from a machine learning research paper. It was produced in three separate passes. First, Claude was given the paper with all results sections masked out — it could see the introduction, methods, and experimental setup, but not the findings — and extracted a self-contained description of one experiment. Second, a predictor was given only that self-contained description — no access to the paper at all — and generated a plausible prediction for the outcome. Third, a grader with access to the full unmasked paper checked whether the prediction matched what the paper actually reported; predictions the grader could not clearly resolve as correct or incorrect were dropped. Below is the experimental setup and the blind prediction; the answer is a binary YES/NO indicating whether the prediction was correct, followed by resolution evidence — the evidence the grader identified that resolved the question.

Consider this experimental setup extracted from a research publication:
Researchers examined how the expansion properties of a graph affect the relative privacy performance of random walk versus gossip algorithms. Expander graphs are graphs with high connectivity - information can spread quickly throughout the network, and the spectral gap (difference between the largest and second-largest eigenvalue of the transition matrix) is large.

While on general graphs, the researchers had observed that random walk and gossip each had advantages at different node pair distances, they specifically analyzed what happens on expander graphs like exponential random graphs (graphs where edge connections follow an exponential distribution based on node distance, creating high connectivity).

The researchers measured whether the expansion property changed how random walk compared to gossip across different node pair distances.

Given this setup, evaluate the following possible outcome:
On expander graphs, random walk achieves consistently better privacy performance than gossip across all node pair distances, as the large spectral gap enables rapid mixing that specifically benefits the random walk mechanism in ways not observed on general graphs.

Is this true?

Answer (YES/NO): YES